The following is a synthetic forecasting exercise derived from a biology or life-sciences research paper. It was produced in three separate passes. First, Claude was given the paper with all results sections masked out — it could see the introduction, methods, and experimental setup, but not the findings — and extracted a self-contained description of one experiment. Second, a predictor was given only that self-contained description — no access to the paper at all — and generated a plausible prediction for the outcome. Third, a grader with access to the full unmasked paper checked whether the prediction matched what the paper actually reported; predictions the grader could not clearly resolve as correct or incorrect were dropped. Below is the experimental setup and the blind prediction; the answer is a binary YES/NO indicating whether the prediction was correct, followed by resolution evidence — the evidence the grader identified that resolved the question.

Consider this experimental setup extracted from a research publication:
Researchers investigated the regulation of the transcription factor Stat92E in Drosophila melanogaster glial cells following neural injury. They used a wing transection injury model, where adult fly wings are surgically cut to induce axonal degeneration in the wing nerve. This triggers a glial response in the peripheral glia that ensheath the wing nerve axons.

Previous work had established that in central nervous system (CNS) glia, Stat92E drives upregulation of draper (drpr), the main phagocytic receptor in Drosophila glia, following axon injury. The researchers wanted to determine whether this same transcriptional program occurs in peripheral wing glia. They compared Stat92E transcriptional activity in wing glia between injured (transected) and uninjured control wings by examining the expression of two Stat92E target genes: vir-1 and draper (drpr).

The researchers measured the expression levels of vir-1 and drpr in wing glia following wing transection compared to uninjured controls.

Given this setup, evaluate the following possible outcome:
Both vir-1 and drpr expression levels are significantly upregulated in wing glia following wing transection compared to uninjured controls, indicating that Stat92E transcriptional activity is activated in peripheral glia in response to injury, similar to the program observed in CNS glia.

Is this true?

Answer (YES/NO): NO